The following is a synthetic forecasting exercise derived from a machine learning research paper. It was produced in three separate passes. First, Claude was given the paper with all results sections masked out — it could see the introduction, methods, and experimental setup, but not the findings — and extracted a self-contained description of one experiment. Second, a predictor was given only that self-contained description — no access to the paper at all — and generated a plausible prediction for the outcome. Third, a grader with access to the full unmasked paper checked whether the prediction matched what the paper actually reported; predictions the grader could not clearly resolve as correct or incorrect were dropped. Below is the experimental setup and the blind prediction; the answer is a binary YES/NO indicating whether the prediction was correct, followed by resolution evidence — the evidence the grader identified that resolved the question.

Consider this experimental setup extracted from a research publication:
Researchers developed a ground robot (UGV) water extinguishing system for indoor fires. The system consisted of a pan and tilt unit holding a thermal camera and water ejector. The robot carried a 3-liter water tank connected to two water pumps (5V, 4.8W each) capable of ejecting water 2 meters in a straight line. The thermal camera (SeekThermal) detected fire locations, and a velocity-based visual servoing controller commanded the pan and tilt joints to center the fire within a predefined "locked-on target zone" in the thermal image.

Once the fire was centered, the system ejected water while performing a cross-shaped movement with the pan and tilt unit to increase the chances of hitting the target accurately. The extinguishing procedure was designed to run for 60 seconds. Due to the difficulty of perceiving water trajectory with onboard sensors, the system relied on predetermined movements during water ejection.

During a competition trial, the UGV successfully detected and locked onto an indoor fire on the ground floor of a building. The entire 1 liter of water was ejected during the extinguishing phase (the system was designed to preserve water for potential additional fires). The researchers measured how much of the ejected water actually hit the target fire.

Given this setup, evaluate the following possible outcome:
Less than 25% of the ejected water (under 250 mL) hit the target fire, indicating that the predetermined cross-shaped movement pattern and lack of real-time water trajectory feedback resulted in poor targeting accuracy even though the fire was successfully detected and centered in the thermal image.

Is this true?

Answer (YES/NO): NO